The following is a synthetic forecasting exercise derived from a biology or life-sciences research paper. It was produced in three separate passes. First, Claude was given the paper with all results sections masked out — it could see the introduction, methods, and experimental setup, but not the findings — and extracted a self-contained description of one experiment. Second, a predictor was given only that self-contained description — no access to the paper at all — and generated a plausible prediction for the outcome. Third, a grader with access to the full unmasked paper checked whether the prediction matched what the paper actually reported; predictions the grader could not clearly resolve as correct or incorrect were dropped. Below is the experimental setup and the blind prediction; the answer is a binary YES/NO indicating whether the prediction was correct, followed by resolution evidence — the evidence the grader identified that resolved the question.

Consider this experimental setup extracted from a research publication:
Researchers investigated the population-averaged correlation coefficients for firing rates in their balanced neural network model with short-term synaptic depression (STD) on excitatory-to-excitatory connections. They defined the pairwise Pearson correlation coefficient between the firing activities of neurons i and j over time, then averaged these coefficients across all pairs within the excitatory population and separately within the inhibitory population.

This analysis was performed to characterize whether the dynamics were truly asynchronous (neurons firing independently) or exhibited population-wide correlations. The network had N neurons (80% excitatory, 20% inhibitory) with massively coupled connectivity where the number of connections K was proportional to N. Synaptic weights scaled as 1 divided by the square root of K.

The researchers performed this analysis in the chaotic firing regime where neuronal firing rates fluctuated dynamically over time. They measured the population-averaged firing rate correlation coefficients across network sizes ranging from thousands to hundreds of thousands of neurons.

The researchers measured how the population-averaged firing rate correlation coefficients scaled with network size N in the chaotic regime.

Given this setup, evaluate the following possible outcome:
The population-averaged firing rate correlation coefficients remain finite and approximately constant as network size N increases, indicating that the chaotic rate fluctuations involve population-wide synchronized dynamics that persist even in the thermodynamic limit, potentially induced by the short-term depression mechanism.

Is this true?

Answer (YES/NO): NO